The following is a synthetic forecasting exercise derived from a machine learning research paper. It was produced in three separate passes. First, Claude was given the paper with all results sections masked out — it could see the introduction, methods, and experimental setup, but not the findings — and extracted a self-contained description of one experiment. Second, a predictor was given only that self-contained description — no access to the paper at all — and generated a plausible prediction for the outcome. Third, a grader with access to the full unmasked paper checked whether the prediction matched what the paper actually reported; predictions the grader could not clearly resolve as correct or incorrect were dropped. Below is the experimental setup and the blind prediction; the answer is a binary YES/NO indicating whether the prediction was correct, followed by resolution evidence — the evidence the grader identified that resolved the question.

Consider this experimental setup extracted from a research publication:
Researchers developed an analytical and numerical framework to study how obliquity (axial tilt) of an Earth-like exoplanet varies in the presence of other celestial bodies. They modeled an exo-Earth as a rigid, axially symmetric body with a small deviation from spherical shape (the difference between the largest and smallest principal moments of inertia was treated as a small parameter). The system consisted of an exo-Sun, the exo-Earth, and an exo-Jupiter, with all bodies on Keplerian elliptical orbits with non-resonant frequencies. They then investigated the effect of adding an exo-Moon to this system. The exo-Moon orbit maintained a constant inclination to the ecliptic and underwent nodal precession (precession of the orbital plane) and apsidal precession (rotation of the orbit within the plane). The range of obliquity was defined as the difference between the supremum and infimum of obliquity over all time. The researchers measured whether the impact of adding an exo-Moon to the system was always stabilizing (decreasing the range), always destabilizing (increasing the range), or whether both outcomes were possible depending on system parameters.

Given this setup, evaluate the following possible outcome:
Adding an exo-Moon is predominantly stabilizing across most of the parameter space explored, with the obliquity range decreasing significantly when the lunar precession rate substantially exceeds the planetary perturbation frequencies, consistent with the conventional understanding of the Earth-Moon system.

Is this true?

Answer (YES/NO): NO